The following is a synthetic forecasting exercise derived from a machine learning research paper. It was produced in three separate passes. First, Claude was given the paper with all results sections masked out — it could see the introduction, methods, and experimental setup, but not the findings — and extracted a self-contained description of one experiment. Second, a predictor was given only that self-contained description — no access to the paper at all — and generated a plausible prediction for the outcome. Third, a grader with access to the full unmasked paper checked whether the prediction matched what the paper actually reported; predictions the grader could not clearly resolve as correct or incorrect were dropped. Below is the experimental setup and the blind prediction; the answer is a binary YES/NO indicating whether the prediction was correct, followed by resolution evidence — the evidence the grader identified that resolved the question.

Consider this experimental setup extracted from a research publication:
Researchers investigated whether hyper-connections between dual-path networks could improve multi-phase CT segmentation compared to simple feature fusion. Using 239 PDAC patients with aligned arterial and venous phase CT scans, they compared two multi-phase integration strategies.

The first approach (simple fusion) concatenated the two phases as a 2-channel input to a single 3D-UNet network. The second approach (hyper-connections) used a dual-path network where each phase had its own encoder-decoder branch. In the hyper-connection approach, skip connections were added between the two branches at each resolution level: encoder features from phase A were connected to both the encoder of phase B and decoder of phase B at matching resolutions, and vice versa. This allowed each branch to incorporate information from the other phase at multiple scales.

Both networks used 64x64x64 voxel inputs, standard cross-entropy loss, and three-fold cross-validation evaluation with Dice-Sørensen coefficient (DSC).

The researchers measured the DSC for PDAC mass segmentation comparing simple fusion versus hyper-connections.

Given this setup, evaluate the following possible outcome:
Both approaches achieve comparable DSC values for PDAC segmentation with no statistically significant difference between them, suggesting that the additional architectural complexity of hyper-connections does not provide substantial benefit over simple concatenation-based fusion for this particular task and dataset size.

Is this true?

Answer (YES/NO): NO